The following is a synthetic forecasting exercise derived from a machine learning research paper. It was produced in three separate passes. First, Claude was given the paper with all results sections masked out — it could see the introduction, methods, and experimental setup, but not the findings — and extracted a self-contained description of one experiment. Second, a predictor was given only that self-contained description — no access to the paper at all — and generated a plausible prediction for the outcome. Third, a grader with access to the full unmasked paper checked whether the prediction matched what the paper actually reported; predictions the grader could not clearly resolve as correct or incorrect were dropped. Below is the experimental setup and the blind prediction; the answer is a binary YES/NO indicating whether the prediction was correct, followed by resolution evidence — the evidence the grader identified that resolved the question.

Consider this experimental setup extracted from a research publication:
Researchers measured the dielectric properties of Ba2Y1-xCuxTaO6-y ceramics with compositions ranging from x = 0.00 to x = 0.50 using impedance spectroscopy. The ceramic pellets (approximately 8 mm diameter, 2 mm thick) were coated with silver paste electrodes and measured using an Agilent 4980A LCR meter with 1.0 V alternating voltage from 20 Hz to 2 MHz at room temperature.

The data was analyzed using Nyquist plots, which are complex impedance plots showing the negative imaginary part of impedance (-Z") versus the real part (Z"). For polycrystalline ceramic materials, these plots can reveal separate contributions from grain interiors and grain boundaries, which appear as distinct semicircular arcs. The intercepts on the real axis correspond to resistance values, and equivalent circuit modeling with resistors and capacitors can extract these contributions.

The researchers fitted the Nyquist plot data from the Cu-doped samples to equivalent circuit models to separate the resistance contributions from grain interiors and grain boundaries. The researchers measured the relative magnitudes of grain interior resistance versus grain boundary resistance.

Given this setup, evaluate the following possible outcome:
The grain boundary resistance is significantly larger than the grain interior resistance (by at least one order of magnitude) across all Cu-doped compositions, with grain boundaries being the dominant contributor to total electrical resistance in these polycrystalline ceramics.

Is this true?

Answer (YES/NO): YES